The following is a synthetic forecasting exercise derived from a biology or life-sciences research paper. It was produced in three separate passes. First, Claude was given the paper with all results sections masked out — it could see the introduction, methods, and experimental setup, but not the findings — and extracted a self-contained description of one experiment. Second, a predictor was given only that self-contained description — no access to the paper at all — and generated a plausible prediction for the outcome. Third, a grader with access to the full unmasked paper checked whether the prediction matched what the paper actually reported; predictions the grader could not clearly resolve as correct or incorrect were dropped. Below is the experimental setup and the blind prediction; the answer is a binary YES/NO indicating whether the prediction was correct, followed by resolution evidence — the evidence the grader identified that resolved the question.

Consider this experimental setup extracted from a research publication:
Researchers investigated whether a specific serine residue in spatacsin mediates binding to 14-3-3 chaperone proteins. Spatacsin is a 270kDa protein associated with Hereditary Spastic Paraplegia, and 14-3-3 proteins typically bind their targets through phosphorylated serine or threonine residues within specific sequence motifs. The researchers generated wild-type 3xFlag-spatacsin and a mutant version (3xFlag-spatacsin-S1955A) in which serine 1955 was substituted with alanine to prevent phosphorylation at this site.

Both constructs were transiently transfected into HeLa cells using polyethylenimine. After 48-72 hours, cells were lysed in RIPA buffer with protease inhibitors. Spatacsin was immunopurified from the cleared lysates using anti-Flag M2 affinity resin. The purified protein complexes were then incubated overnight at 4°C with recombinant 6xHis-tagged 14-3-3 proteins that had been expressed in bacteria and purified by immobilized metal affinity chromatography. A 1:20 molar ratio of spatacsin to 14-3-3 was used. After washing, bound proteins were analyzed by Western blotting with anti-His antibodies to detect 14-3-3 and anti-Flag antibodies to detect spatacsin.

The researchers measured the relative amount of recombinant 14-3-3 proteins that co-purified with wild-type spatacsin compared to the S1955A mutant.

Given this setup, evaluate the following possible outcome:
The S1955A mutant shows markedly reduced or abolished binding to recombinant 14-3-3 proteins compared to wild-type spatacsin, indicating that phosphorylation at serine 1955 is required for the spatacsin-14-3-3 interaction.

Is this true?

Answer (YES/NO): NO